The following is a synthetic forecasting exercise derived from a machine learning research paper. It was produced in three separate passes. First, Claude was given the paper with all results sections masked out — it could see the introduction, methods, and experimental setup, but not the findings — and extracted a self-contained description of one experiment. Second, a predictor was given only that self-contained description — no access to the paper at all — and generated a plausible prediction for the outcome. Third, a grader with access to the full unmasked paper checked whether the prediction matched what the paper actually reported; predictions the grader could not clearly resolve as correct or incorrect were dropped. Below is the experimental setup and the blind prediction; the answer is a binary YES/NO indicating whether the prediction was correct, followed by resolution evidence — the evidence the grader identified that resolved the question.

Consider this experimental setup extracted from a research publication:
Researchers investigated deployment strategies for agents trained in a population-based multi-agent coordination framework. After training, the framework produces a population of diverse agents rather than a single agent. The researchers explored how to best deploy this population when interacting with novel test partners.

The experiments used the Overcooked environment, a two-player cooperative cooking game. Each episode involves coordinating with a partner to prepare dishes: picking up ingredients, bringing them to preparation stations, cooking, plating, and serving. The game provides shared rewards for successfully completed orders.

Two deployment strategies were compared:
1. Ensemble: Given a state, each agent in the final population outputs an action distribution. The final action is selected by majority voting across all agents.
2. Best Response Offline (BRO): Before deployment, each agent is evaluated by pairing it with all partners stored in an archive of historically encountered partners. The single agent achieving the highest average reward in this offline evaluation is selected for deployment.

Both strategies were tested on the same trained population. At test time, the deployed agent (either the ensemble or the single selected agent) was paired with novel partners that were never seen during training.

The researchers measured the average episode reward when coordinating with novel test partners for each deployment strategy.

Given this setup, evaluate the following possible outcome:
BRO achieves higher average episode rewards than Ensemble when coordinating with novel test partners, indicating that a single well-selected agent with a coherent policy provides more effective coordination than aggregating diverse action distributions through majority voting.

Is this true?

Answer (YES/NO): NO